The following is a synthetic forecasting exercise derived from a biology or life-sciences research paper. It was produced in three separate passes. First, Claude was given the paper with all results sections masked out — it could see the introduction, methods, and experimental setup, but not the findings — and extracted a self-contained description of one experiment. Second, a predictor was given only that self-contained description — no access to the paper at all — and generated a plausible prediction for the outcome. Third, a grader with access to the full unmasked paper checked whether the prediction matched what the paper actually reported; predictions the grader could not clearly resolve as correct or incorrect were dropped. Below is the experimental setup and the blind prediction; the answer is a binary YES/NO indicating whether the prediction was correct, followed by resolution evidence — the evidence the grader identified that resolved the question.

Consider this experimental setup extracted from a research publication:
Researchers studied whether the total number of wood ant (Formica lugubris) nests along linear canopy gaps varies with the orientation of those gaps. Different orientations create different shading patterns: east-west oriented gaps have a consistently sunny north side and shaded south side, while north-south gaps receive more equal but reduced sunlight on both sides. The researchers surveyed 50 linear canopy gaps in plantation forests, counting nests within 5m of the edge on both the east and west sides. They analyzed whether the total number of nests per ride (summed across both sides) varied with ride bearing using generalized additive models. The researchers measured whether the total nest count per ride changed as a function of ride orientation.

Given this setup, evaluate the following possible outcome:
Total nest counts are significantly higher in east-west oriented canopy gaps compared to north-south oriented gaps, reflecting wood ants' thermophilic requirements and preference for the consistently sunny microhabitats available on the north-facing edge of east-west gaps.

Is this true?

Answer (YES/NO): NO